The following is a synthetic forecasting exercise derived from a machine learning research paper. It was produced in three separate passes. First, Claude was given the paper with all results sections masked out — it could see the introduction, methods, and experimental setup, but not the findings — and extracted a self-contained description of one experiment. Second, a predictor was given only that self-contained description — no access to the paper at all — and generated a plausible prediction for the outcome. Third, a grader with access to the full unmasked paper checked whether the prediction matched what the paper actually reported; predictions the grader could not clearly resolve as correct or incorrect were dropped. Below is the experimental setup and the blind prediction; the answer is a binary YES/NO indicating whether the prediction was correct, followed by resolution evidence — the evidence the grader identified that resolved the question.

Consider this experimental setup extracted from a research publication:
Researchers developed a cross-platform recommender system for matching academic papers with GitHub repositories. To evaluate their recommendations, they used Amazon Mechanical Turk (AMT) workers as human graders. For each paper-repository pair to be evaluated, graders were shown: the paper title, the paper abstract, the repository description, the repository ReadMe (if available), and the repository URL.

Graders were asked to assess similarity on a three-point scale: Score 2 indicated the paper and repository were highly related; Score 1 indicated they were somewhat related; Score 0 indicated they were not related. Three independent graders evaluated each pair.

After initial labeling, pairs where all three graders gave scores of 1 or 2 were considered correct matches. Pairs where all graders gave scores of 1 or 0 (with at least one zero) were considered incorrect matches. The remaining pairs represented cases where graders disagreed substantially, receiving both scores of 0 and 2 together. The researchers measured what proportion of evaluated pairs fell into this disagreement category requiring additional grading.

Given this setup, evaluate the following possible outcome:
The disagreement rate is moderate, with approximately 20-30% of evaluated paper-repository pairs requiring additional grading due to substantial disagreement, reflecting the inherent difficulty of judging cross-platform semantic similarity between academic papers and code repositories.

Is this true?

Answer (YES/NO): NO